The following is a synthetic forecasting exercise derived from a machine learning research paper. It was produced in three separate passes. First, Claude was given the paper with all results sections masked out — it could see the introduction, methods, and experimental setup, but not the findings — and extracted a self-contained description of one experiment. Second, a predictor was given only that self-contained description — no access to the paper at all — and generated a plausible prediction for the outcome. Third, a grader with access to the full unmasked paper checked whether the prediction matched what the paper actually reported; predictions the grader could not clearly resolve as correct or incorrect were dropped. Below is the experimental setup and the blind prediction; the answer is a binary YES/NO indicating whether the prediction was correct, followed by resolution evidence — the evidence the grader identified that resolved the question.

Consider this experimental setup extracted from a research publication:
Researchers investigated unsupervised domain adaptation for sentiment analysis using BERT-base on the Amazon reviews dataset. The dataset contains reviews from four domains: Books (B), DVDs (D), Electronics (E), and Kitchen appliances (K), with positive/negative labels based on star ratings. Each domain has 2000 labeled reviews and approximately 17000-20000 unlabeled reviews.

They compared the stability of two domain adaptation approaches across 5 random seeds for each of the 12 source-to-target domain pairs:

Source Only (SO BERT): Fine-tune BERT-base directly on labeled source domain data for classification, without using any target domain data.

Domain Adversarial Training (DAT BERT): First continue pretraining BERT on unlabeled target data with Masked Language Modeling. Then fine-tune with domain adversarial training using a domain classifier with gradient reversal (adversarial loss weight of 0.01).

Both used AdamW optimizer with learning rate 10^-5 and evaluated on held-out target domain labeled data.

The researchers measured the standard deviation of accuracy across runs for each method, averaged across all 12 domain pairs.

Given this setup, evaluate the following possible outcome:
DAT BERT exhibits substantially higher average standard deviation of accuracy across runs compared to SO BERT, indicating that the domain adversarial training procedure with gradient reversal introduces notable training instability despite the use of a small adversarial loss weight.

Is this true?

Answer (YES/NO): YES